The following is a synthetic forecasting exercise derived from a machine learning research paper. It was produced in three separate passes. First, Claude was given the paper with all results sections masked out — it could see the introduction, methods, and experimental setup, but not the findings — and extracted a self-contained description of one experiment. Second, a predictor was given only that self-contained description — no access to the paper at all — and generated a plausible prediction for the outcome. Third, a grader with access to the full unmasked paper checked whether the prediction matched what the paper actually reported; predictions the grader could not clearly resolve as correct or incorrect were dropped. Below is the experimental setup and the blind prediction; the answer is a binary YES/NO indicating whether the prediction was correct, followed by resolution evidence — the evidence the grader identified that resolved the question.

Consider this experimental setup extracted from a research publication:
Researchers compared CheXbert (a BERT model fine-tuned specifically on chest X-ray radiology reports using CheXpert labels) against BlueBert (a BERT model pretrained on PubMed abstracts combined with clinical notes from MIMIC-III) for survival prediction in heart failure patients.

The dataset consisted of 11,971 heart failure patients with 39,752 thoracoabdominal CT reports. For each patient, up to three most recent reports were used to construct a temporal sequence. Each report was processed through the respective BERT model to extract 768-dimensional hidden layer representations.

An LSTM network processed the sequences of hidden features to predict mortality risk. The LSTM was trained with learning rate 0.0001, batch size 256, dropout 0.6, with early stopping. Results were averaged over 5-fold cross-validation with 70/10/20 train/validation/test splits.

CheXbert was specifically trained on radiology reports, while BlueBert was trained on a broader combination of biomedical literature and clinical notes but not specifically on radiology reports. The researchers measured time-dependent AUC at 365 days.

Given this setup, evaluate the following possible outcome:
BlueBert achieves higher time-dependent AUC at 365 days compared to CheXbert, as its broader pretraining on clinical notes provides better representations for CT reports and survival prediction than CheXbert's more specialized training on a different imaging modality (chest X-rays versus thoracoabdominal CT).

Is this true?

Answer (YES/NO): YES